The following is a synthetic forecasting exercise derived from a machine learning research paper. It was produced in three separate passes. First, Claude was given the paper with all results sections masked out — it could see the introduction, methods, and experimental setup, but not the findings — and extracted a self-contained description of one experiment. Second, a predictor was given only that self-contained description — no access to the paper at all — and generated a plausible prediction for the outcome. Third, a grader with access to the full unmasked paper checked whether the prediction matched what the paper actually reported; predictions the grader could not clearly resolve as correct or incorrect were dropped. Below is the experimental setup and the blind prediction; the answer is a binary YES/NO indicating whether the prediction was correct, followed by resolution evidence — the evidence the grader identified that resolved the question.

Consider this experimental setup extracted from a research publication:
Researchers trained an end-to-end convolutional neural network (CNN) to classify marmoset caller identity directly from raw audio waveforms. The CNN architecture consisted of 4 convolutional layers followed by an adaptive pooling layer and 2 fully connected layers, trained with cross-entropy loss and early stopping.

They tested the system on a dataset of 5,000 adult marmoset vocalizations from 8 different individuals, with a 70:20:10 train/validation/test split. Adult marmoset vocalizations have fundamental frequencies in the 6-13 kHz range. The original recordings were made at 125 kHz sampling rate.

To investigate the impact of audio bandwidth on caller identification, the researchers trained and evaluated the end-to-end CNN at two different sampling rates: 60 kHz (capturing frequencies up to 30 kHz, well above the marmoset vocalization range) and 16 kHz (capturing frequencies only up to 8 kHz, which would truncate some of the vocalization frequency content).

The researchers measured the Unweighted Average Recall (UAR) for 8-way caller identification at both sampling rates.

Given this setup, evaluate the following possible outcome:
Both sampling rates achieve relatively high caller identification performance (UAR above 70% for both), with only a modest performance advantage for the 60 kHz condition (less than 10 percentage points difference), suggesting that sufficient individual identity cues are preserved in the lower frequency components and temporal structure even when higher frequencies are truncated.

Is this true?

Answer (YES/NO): NO